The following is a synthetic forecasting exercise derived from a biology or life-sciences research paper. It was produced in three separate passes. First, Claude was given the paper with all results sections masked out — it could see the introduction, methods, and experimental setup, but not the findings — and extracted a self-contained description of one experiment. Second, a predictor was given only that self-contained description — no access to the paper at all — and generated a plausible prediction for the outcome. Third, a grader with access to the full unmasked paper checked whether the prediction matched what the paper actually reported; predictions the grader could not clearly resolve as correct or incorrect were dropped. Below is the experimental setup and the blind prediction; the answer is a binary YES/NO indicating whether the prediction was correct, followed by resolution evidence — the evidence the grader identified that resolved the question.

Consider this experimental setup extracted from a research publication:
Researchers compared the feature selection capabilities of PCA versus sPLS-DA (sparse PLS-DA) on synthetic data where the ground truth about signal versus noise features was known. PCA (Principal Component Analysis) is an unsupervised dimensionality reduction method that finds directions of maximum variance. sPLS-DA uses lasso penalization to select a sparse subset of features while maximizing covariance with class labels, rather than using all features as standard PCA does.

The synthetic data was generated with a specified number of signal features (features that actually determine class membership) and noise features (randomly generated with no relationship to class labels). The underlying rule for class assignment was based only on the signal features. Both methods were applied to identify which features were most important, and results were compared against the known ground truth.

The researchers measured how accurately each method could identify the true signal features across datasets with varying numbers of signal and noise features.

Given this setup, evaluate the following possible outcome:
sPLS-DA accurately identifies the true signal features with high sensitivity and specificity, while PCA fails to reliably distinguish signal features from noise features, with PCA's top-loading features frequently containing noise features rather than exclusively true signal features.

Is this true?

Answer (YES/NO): NO